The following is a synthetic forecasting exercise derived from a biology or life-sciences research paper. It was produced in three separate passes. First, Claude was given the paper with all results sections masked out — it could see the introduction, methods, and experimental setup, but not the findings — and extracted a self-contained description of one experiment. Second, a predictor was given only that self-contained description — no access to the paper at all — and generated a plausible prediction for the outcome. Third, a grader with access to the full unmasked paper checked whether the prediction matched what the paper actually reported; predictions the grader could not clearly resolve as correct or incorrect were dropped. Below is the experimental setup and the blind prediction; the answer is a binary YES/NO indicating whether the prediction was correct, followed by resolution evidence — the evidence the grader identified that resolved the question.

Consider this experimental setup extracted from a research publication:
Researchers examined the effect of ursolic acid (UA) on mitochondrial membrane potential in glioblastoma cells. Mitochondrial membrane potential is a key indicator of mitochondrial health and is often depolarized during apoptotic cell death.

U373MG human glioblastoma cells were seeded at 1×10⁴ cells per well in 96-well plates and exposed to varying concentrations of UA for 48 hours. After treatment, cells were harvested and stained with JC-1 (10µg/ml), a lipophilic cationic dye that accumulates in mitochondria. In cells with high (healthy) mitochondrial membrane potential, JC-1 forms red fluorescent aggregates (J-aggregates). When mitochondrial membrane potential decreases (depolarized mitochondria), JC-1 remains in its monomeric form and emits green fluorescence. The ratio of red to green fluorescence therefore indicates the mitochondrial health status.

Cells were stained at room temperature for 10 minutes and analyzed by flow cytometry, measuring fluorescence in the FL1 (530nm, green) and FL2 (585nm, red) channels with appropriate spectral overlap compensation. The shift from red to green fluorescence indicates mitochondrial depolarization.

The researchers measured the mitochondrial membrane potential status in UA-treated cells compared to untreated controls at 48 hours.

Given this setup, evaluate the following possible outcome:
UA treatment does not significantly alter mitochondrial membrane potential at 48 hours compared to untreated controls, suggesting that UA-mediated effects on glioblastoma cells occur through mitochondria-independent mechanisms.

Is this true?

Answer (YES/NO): NO